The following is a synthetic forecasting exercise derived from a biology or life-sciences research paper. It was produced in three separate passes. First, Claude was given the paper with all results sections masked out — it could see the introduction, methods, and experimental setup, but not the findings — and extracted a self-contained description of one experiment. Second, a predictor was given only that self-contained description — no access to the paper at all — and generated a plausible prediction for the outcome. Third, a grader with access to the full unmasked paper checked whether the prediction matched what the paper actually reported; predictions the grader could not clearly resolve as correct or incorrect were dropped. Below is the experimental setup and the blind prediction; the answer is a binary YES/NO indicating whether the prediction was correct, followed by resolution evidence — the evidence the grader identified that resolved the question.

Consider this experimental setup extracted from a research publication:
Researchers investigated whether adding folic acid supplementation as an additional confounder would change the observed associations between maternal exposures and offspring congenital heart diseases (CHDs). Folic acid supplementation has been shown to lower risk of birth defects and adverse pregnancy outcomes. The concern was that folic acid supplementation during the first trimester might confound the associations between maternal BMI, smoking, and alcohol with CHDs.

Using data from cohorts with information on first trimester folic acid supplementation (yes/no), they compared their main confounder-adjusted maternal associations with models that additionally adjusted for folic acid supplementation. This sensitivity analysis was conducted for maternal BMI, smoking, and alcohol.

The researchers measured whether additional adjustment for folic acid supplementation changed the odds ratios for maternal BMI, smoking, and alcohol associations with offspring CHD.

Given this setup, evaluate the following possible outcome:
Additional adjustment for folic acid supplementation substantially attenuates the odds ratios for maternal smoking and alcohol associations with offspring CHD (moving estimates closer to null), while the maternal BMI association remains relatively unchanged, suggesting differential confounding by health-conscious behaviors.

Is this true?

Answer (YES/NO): NO